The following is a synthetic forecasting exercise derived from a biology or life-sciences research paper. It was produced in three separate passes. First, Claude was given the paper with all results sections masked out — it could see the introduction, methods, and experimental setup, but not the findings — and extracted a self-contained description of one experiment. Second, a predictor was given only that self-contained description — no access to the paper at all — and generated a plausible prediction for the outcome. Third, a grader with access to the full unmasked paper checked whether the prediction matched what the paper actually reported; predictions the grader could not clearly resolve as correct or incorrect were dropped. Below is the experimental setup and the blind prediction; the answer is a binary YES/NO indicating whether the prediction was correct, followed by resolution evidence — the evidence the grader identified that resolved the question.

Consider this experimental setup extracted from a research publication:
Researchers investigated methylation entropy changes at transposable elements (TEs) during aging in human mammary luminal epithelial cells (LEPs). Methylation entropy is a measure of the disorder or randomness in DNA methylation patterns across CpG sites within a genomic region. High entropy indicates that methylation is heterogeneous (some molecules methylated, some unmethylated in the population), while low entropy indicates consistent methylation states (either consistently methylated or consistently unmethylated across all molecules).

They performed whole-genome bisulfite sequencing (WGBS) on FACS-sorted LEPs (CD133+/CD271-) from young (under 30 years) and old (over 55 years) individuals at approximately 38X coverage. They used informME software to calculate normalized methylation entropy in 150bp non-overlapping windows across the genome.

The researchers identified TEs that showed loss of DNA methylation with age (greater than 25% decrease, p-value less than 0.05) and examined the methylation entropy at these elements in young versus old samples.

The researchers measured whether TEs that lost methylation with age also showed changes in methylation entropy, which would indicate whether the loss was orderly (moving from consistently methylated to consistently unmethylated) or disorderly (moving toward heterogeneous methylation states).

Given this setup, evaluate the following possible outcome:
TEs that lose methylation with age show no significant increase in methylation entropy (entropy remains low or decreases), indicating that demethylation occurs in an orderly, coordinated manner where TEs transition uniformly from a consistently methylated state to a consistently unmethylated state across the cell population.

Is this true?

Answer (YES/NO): NO